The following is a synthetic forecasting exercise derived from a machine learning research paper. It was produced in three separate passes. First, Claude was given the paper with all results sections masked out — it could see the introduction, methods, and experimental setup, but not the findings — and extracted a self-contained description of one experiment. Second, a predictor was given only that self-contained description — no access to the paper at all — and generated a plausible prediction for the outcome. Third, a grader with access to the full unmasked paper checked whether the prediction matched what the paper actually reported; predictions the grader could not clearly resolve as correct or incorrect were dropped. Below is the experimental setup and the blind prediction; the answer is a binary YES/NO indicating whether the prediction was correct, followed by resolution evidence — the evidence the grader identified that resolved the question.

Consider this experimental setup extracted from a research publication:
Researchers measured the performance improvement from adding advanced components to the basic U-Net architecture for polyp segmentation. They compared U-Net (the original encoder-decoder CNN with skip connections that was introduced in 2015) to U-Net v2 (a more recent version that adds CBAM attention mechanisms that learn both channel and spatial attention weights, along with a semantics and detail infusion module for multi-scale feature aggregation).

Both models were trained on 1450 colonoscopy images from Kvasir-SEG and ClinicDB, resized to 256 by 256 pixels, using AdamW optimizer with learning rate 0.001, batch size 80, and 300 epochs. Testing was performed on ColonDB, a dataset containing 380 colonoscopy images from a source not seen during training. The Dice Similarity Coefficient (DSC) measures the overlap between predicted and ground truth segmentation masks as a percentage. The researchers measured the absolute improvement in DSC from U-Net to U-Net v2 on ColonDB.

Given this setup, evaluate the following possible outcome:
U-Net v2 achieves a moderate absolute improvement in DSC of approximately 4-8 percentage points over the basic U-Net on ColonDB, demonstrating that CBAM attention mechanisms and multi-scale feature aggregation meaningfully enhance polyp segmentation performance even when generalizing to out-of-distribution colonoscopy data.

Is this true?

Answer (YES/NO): NO